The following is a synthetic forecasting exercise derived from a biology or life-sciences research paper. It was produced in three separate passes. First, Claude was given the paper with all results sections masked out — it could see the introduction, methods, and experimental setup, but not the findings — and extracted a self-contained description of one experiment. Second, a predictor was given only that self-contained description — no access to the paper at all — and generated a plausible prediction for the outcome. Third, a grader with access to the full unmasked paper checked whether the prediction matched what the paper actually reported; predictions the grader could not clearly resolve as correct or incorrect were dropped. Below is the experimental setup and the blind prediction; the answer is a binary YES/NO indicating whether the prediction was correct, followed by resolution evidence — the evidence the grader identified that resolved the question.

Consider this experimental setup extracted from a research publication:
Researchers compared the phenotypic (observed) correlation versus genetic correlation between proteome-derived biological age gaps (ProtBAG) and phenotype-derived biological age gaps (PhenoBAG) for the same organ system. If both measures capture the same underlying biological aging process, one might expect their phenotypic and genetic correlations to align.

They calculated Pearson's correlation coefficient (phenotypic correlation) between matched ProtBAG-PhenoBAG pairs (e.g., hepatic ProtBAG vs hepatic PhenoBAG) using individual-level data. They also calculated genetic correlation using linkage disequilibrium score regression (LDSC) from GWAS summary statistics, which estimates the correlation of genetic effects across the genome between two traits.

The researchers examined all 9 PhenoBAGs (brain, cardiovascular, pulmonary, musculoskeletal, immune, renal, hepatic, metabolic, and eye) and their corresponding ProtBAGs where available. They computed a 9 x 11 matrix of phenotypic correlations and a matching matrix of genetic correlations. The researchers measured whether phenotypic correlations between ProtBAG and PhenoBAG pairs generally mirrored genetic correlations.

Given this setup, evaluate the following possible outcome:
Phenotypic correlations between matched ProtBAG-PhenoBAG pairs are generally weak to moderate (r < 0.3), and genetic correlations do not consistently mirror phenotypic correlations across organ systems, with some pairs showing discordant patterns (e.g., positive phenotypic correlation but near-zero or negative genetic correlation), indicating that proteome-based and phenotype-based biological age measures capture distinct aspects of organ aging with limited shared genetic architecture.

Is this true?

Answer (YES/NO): NO